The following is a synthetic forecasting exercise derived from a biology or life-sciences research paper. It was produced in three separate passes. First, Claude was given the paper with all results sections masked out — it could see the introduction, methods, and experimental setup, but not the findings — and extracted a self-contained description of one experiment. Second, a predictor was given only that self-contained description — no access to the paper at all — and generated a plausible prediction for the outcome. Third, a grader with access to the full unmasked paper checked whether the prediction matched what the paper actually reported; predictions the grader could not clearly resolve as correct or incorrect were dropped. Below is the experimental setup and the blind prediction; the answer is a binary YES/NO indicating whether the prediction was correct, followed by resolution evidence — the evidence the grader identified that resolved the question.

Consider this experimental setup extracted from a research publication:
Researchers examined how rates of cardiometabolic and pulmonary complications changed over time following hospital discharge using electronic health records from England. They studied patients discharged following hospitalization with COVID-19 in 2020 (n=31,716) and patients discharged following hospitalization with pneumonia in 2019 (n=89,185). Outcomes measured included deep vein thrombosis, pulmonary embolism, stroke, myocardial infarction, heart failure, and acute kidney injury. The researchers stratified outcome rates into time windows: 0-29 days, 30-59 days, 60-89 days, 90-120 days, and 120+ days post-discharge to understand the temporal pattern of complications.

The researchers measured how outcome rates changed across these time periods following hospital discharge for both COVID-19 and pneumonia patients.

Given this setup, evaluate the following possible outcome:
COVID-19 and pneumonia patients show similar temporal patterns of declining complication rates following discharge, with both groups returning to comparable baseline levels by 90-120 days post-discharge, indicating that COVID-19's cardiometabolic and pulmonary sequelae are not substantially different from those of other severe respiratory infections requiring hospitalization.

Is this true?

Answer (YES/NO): NO